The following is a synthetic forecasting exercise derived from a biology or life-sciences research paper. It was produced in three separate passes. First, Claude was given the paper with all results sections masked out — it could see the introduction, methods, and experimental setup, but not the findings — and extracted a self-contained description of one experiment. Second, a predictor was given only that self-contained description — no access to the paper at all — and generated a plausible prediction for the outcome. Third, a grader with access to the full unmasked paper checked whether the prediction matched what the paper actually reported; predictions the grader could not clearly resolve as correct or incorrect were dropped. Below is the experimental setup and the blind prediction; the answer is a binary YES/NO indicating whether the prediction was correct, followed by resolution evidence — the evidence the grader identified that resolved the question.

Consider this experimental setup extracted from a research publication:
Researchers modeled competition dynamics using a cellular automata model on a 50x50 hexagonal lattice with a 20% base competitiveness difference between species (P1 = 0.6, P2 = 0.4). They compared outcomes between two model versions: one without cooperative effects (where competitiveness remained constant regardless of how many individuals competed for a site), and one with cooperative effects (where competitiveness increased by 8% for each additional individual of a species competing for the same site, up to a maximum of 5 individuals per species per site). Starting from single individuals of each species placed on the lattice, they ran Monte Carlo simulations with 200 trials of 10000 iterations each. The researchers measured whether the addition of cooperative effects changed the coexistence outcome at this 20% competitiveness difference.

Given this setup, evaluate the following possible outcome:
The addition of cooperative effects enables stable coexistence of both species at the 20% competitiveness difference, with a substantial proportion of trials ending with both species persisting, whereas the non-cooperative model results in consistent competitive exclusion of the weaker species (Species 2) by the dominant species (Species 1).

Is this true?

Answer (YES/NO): NO